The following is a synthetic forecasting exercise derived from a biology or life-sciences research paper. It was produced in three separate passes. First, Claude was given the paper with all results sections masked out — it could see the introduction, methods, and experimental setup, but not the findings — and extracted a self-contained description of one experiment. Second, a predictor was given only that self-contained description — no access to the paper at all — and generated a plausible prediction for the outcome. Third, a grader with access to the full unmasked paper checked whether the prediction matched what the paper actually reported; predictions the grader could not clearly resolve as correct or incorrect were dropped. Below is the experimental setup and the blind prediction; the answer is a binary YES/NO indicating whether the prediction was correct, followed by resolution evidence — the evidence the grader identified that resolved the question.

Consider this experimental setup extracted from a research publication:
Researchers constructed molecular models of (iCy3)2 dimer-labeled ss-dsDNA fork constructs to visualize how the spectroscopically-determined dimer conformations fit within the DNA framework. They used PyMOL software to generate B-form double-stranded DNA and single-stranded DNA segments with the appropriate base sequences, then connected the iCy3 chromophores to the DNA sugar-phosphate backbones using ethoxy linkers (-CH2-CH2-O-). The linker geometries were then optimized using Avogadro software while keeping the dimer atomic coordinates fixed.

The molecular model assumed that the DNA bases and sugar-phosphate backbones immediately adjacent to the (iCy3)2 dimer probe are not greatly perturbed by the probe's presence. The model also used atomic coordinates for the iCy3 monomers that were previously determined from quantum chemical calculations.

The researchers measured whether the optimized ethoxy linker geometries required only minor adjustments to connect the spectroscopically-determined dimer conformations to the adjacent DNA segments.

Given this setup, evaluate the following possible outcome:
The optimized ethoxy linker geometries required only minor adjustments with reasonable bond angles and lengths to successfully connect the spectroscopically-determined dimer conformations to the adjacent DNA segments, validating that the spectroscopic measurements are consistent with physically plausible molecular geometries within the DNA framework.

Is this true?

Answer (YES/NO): YES